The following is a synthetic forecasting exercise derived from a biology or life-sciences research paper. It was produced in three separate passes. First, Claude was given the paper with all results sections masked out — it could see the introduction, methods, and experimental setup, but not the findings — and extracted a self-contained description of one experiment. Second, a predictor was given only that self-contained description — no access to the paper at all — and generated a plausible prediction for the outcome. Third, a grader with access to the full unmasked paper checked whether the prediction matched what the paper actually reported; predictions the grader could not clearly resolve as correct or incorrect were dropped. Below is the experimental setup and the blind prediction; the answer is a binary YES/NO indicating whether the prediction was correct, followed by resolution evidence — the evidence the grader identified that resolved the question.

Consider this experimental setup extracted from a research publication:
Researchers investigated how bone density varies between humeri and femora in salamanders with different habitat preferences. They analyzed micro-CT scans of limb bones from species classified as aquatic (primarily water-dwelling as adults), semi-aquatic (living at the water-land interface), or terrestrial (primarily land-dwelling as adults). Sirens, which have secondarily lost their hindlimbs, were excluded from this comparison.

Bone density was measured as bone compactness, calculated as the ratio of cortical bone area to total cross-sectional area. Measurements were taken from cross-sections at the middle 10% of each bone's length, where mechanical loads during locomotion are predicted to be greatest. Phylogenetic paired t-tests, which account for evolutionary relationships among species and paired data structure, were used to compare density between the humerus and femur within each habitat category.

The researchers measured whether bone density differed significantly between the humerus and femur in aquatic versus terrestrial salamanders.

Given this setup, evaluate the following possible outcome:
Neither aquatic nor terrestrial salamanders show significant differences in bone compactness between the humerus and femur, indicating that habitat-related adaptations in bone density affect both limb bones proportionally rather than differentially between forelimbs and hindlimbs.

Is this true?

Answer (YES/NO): NO